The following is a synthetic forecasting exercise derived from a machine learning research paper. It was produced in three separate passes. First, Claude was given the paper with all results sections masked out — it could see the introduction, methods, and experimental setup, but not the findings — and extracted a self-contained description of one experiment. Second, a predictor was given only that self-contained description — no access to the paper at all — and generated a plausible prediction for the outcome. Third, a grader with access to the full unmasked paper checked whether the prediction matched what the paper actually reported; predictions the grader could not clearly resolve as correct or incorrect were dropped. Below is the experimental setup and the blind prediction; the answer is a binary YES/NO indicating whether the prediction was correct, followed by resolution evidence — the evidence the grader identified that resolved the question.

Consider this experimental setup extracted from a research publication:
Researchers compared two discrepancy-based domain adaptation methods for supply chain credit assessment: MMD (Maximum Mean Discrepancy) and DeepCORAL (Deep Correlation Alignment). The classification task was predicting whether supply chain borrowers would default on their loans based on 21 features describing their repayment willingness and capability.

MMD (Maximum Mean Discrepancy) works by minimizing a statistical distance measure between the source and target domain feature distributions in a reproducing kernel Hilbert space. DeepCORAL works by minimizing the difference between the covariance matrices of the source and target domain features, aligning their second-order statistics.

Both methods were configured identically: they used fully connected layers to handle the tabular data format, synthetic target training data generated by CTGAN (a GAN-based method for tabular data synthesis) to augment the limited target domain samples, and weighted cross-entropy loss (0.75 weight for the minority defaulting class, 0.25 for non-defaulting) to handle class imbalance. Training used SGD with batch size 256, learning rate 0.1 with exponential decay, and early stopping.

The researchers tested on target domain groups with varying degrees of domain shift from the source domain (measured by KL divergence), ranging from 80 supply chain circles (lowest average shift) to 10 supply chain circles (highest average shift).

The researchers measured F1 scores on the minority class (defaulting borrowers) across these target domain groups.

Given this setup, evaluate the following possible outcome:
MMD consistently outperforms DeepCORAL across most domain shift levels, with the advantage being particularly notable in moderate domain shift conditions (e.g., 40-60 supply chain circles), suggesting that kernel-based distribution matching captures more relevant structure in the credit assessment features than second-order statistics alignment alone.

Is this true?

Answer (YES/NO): NO